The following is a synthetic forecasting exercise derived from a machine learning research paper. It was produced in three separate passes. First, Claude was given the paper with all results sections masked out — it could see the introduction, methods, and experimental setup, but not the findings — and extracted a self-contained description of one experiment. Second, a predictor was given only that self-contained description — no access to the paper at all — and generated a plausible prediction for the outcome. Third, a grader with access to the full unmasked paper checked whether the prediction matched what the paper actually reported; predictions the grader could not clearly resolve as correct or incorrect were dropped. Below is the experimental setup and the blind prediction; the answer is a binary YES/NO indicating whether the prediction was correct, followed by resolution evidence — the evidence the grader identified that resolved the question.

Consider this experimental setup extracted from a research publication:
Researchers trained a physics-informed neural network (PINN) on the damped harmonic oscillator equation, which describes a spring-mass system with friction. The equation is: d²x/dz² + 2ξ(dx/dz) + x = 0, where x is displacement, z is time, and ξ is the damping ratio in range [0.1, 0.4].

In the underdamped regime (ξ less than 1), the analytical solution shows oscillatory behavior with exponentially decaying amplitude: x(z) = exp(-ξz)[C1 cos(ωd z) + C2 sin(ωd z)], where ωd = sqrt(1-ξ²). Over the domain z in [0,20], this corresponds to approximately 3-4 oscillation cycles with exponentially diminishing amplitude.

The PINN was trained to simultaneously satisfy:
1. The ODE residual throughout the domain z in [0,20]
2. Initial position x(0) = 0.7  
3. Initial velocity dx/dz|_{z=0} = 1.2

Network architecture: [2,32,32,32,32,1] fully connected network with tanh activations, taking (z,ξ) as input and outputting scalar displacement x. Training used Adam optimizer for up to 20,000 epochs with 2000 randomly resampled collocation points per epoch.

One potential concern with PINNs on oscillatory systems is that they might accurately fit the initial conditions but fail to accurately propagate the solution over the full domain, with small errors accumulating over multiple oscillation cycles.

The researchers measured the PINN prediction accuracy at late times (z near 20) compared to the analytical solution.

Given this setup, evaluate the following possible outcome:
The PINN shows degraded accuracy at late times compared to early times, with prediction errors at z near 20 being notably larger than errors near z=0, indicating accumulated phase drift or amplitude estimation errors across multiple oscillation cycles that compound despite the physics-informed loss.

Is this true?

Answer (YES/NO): NO